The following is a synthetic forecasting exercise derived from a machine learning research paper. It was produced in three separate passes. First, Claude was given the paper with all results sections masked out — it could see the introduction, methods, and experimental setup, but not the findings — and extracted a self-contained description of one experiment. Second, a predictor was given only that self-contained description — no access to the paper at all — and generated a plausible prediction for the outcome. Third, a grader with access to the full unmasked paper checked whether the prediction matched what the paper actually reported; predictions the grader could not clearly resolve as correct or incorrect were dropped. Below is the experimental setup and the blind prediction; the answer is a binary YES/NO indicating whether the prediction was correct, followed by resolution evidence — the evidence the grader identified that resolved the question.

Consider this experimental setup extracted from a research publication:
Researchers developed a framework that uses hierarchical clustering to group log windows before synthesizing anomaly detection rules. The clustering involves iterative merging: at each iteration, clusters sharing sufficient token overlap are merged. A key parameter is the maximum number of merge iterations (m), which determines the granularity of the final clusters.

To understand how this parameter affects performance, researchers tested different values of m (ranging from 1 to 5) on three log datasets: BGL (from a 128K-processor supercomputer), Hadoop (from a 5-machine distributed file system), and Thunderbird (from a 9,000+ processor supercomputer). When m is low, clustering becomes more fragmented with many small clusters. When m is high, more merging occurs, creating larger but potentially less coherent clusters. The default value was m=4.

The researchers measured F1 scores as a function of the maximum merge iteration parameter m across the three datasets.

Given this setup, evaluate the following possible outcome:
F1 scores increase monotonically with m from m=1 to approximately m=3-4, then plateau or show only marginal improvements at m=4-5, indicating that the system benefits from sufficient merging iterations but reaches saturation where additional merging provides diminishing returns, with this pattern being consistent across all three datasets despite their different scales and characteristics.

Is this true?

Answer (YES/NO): NO